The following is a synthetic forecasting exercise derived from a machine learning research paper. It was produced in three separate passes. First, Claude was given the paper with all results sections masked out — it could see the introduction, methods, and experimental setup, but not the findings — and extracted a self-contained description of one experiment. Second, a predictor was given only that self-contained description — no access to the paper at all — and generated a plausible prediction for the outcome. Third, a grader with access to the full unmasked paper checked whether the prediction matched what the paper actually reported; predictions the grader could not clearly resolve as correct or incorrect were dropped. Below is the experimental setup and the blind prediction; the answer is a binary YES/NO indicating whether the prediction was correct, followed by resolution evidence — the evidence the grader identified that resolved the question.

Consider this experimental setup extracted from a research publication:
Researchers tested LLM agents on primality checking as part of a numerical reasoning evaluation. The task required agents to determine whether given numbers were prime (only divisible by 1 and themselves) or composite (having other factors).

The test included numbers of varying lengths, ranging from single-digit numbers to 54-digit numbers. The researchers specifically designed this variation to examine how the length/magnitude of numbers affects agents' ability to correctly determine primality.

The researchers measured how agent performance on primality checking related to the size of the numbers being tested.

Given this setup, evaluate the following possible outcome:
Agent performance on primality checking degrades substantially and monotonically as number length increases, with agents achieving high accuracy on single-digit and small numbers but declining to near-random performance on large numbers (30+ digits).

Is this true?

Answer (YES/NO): NO